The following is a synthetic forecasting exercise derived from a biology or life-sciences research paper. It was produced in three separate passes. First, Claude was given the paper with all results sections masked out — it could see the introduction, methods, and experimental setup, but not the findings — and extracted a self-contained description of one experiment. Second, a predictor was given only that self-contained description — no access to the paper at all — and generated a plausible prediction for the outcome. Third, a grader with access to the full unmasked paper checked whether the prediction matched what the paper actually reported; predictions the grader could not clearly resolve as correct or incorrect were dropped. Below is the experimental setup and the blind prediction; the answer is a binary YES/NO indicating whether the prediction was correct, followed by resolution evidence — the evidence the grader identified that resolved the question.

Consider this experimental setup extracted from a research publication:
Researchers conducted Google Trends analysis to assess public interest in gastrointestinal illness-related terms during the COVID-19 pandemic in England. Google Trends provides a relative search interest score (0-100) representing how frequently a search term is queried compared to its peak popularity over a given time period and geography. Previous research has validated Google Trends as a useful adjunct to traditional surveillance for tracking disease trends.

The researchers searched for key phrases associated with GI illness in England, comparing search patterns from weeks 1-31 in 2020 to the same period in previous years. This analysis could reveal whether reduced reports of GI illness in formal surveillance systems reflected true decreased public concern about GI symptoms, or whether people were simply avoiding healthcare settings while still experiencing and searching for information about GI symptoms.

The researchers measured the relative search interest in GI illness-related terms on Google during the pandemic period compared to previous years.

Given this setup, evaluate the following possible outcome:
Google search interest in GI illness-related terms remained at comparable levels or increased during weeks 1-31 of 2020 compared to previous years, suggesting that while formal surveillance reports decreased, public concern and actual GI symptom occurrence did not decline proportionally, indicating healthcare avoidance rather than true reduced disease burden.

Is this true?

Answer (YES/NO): NO